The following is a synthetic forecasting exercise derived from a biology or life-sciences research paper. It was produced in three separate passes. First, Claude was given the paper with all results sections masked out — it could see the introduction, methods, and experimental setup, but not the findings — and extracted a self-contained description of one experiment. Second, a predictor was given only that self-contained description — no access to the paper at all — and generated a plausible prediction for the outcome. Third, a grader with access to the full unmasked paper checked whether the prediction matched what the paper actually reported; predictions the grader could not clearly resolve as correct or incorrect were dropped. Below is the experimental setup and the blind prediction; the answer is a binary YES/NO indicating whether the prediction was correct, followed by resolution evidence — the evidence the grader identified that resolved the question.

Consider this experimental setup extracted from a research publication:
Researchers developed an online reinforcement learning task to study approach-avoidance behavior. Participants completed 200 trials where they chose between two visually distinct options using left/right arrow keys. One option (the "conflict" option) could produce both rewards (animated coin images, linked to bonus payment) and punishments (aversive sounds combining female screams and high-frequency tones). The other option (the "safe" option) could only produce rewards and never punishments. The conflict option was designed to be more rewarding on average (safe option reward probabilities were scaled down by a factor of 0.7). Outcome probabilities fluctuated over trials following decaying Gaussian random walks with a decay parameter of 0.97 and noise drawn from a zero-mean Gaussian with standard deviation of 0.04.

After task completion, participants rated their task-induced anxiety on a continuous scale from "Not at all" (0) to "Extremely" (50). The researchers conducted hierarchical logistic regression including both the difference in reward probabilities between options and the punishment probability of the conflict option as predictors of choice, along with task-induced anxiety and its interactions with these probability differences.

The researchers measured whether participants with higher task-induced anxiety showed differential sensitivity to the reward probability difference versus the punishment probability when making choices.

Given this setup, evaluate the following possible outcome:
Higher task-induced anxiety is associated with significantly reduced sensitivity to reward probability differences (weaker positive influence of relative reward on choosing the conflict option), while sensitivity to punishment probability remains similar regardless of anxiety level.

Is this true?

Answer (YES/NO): NO